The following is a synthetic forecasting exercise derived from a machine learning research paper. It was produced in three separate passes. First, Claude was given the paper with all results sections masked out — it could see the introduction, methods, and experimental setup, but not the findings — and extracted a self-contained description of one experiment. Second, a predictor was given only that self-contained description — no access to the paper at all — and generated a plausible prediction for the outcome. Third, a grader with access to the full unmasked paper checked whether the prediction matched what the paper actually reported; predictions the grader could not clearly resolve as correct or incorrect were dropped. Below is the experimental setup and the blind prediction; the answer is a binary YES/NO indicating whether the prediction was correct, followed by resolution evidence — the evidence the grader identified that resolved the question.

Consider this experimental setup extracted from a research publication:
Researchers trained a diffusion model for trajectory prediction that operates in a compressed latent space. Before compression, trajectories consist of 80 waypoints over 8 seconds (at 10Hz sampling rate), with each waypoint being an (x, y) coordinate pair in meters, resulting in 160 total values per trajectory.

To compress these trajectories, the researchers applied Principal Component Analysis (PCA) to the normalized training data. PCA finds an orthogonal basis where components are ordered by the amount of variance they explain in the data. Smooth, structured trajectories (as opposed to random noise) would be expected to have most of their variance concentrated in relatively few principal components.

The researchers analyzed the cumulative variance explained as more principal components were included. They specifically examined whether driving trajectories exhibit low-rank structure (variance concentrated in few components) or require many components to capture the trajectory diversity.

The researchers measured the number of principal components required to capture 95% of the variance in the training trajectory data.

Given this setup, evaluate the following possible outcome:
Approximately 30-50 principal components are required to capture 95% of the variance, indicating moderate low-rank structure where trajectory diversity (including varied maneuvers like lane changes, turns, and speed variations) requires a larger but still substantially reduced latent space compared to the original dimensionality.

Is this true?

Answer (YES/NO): NO